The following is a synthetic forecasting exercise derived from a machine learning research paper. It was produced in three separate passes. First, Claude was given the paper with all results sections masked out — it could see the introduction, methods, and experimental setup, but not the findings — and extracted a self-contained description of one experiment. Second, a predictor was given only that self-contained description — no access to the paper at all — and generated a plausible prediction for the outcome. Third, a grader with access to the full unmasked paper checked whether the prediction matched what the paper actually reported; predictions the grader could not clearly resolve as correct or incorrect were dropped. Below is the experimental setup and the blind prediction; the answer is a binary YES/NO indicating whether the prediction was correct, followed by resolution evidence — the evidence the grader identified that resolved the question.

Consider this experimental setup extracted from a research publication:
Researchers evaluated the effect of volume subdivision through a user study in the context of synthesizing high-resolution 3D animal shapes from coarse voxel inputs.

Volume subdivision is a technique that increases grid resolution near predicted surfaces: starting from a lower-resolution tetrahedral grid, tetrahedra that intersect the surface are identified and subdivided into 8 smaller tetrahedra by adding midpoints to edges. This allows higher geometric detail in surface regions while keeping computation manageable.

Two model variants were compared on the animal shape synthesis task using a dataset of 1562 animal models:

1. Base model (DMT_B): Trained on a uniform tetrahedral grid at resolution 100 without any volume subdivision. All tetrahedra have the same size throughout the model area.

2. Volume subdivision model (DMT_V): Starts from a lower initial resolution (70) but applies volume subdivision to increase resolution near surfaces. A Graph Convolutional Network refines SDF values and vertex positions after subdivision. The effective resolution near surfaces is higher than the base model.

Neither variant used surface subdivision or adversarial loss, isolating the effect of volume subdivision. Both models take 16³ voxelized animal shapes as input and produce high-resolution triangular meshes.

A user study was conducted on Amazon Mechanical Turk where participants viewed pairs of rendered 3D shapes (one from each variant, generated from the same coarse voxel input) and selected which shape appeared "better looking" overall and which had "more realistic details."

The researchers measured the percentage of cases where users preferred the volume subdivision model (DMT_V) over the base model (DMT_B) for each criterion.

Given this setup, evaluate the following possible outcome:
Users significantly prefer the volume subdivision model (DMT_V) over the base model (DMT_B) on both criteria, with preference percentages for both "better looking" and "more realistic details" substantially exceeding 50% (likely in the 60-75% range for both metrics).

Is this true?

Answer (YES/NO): NO